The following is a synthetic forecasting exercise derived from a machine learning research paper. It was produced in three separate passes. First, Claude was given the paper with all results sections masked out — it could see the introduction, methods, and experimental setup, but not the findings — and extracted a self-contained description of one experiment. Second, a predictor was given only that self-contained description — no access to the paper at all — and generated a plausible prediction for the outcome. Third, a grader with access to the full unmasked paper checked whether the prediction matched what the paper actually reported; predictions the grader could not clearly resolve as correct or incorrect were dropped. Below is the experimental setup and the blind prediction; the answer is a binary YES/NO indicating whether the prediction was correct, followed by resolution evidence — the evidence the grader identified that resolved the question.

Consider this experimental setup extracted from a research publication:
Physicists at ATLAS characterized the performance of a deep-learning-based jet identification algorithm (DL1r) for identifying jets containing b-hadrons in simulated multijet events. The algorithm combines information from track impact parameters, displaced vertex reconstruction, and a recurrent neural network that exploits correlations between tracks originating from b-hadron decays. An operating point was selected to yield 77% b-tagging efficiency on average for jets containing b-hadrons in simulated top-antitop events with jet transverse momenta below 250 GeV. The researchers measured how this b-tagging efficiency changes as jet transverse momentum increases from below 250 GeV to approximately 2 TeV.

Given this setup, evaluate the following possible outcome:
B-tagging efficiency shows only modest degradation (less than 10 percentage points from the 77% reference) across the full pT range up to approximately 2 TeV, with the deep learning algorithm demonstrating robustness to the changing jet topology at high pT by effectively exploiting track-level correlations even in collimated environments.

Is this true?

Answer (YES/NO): NO